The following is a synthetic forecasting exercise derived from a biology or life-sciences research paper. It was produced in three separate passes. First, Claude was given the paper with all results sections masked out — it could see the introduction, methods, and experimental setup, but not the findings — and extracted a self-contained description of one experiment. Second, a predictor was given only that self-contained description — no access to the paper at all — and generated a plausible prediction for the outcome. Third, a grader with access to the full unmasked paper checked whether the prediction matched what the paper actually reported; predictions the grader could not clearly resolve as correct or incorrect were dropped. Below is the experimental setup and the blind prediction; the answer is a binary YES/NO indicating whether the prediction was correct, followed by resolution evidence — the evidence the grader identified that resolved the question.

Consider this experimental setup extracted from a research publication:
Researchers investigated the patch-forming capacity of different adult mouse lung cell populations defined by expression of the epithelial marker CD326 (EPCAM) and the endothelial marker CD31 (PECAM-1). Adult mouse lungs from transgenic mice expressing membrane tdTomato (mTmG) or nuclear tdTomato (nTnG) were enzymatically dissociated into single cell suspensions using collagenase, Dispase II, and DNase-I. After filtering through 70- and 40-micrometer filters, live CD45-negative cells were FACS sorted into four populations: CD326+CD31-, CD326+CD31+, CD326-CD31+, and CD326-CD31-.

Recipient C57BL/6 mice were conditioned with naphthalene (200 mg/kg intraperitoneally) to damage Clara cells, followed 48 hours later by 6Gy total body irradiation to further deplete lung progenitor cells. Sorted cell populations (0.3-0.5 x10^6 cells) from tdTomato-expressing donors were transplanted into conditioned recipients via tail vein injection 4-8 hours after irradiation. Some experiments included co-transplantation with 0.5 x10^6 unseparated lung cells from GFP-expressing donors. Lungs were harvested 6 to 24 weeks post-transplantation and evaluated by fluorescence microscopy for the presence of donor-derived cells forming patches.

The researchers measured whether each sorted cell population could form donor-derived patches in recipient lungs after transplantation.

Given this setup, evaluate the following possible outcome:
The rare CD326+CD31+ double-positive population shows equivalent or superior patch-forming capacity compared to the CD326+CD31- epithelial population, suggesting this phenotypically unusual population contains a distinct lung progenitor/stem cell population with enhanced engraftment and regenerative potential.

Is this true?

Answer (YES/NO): YES